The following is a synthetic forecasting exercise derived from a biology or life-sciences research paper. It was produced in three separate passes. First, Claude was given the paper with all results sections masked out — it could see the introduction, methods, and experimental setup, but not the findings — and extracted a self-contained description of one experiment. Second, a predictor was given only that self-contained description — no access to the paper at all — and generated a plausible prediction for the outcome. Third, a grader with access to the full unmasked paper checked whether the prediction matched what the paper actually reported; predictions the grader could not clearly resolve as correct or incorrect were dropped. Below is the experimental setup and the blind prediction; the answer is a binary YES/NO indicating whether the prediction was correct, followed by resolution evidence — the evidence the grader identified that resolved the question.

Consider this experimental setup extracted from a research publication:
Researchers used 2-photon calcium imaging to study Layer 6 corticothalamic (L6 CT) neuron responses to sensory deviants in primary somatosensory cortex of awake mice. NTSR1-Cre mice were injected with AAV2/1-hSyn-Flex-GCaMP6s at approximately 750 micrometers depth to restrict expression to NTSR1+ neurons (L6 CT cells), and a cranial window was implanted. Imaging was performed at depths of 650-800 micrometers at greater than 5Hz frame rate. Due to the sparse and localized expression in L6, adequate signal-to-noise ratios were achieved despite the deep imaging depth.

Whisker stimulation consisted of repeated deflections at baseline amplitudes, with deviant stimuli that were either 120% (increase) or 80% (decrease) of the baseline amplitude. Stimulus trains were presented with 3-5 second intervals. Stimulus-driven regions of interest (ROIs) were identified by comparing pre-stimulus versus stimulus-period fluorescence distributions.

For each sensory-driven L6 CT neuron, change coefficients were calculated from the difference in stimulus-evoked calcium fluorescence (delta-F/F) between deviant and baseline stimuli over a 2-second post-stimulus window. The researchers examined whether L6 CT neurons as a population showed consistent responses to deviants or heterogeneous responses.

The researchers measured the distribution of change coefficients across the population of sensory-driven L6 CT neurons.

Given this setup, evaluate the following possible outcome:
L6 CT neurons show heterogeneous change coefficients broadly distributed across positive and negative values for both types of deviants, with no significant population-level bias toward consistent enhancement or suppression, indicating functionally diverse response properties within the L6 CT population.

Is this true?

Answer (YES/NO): NO